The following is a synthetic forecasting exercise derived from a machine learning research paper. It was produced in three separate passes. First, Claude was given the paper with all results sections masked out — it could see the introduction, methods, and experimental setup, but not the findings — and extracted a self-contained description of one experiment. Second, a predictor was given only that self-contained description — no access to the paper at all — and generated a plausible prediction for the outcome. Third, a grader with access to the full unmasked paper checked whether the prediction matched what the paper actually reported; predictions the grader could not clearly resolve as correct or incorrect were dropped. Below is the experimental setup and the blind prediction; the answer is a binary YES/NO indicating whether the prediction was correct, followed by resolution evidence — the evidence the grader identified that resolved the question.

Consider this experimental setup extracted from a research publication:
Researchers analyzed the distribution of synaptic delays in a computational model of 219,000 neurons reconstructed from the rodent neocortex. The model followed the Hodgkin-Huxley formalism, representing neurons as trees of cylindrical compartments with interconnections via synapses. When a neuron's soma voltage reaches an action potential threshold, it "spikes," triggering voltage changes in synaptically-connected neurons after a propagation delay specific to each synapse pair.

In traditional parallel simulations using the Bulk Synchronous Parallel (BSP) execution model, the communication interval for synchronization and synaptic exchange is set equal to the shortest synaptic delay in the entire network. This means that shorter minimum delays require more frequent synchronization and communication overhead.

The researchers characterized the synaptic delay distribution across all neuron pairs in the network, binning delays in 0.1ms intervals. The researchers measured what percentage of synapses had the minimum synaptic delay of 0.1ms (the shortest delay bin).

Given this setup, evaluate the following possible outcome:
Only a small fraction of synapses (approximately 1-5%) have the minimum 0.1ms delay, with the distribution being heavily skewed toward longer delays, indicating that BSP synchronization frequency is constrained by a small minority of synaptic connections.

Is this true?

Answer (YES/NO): NO